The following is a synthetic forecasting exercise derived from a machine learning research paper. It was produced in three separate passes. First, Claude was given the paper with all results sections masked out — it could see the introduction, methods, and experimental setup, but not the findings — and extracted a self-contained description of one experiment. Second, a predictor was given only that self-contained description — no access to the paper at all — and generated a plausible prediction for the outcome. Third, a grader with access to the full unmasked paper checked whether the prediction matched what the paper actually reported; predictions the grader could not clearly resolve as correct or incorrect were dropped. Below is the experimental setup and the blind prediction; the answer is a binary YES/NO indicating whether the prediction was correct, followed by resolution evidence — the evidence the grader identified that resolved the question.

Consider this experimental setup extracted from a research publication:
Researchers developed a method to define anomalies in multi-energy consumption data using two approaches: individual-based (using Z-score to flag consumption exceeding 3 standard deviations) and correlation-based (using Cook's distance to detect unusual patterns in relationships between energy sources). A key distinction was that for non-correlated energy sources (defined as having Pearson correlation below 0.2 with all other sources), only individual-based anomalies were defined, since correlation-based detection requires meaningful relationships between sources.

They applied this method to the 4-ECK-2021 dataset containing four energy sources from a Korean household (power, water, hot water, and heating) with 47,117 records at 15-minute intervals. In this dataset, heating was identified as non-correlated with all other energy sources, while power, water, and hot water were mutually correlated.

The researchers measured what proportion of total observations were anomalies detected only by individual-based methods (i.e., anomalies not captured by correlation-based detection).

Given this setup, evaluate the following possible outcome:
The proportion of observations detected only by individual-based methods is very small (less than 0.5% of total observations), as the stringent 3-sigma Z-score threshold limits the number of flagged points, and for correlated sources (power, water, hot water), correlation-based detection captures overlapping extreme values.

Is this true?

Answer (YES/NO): NO